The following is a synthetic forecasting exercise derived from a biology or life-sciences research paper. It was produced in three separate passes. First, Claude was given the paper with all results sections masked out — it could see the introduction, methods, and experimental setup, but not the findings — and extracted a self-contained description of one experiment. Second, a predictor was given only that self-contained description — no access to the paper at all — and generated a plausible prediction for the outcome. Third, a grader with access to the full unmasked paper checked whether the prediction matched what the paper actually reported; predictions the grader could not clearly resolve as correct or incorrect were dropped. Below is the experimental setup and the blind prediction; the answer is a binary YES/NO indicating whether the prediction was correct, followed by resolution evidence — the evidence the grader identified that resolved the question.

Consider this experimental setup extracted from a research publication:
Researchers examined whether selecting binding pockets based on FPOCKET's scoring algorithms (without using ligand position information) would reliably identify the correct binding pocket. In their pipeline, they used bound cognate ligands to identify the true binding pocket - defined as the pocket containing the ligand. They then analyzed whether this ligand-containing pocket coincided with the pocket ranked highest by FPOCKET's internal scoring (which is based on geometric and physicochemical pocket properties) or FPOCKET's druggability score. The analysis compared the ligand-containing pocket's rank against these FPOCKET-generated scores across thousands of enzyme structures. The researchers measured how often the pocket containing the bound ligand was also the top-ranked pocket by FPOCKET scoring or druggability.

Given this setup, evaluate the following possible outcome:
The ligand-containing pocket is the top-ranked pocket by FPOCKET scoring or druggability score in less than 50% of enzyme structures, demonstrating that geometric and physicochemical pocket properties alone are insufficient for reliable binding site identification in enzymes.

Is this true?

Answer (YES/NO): YES